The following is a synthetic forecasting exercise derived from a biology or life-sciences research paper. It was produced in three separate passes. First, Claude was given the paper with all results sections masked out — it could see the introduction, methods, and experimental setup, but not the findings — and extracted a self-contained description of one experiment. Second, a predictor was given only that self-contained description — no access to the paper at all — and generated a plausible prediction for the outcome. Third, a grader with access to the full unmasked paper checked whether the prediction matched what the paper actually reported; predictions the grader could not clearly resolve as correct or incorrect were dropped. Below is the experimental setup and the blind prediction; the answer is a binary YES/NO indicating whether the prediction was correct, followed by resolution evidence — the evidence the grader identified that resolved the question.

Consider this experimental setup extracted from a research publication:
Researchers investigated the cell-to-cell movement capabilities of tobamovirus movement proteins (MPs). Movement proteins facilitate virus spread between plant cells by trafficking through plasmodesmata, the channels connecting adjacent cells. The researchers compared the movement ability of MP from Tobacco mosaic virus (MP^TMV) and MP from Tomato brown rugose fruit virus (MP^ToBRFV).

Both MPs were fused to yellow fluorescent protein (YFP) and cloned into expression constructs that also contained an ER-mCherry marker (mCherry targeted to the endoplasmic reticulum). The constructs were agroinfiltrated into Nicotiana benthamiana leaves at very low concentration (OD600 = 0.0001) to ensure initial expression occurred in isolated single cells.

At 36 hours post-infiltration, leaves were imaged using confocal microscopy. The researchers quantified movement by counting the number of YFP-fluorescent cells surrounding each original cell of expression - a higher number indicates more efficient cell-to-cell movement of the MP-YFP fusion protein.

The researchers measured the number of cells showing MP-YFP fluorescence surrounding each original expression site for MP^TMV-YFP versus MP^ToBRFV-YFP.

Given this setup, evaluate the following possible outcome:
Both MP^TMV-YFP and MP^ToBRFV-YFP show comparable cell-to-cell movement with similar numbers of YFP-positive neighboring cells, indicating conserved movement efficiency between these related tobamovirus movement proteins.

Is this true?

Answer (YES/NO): NO